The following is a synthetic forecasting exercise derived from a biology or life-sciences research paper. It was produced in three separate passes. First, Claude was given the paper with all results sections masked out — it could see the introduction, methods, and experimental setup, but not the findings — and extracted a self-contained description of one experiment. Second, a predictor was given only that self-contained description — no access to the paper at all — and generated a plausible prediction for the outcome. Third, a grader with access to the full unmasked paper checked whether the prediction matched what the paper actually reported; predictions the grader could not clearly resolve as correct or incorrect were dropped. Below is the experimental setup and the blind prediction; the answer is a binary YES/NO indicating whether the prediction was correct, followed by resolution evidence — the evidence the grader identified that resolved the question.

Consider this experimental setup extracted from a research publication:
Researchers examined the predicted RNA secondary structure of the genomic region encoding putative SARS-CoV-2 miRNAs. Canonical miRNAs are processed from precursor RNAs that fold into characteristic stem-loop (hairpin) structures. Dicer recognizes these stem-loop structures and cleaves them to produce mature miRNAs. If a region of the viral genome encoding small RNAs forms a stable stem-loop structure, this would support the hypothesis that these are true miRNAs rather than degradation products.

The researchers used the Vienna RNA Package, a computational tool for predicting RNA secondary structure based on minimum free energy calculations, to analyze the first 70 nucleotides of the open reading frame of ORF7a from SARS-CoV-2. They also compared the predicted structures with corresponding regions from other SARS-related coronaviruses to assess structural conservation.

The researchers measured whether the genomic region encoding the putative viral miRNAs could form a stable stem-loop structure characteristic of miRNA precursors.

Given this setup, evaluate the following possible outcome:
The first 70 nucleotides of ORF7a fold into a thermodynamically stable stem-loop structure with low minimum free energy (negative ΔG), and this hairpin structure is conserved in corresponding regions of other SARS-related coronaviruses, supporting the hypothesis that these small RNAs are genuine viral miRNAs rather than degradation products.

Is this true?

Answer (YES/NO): NO